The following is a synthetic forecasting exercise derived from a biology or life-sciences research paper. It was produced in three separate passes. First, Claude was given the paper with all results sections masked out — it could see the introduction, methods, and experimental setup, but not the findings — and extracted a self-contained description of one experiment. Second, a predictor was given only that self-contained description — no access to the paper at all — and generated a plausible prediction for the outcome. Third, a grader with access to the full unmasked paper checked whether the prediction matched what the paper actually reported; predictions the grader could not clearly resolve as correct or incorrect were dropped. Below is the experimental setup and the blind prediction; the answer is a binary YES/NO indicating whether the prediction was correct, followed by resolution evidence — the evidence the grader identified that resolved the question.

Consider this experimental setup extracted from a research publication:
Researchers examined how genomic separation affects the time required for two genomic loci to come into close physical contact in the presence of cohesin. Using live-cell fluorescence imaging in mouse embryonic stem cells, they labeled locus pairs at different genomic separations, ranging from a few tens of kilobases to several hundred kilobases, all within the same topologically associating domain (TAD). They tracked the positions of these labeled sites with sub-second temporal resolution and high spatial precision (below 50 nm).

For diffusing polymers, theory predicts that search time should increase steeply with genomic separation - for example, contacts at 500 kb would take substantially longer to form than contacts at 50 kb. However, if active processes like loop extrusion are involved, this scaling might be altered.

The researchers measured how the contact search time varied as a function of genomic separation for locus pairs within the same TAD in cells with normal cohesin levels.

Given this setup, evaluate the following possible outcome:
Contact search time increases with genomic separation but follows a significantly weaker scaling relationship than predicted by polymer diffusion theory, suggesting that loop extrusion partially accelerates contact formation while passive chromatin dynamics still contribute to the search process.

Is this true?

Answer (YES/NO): YES